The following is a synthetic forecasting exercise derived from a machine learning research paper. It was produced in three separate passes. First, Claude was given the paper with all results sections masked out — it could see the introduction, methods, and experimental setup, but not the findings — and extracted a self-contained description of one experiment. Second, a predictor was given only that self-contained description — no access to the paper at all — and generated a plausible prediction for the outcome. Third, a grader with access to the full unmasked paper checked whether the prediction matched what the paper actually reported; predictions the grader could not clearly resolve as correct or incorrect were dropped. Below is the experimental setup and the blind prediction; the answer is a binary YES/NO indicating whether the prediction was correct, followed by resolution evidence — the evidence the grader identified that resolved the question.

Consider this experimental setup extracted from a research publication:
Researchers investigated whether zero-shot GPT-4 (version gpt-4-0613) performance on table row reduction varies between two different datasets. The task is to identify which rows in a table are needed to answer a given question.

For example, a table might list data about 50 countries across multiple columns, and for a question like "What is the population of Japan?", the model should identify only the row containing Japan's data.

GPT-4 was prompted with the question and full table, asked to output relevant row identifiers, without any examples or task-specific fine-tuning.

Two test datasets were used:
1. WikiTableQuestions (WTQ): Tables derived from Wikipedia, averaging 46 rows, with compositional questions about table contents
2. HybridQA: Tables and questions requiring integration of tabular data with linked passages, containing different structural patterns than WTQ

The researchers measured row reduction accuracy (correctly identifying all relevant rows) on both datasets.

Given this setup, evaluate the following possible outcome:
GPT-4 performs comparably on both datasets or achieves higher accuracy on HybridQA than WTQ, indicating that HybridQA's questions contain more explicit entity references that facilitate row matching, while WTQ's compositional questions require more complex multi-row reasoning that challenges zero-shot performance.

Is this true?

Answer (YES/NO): YES